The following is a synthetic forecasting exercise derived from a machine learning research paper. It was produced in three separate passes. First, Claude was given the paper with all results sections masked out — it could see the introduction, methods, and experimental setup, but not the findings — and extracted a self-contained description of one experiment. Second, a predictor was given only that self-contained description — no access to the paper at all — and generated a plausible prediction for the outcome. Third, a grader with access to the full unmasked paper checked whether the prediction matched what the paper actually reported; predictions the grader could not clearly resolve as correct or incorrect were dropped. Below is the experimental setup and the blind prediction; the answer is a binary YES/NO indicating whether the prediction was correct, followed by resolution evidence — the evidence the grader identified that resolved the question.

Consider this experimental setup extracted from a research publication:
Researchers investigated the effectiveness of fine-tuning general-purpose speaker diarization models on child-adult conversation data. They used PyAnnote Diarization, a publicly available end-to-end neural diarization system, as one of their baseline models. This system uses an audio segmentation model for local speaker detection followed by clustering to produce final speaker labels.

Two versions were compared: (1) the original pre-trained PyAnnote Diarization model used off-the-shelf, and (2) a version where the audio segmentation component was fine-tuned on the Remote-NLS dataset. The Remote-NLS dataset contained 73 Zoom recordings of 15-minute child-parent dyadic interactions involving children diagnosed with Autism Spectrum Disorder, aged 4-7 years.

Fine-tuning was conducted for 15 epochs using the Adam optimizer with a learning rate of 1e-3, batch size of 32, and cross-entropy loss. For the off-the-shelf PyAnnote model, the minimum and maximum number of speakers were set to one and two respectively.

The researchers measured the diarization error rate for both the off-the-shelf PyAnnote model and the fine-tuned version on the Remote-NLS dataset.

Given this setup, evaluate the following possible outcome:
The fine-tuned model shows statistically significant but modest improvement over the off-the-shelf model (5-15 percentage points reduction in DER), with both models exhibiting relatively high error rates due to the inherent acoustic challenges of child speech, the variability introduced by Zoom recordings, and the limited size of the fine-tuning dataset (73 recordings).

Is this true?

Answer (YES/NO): NO